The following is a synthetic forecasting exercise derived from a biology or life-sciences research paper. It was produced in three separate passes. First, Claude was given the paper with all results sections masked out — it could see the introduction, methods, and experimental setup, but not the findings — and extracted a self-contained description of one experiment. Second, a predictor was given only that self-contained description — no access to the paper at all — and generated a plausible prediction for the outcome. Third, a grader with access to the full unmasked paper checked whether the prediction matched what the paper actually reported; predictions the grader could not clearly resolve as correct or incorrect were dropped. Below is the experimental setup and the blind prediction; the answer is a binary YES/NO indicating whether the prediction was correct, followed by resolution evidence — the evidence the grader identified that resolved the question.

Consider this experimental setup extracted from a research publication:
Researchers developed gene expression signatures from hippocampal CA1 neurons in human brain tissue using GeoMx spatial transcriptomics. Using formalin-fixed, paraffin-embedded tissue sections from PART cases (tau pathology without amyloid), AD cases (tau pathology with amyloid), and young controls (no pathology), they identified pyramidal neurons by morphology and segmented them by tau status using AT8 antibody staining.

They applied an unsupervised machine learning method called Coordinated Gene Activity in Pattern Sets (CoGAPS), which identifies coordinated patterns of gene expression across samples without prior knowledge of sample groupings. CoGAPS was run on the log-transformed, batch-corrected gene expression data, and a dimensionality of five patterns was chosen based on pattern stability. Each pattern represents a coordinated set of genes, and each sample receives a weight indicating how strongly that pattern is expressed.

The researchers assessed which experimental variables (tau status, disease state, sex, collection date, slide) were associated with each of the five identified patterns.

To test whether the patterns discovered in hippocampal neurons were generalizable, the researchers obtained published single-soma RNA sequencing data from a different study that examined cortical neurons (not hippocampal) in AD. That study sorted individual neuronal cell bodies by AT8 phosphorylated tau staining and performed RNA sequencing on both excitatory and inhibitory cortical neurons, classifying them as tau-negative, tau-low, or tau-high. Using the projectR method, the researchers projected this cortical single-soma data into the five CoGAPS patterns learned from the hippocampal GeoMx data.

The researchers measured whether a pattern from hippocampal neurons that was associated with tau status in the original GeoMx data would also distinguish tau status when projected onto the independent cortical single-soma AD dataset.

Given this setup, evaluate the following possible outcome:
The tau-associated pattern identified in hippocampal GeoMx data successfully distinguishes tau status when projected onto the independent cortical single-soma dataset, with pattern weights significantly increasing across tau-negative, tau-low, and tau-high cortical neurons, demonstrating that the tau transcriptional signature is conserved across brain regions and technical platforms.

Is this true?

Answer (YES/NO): NO